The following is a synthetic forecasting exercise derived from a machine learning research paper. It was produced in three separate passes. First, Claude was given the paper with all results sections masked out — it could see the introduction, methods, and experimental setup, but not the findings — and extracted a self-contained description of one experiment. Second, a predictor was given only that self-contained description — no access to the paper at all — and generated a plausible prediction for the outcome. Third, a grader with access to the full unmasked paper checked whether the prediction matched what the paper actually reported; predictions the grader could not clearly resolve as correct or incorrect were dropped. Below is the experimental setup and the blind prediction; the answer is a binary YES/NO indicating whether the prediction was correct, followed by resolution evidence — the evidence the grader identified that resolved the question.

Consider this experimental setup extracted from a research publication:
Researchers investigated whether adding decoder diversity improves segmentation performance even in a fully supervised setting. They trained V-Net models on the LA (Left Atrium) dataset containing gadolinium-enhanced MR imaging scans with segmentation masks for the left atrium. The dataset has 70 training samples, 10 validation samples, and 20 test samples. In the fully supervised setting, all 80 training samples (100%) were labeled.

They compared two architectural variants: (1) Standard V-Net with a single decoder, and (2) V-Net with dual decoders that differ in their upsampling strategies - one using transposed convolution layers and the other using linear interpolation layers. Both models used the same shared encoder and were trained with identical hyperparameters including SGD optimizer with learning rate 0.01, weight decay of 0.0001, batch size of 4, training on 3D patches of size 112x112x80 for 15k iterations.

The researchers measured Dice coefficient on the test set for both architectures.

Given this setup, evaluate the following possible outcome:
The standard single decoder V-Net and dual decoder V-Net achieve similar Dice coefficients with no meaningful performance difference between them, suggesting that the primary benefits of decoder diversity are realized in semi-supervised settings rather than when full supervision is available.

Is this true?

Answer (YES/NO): NO